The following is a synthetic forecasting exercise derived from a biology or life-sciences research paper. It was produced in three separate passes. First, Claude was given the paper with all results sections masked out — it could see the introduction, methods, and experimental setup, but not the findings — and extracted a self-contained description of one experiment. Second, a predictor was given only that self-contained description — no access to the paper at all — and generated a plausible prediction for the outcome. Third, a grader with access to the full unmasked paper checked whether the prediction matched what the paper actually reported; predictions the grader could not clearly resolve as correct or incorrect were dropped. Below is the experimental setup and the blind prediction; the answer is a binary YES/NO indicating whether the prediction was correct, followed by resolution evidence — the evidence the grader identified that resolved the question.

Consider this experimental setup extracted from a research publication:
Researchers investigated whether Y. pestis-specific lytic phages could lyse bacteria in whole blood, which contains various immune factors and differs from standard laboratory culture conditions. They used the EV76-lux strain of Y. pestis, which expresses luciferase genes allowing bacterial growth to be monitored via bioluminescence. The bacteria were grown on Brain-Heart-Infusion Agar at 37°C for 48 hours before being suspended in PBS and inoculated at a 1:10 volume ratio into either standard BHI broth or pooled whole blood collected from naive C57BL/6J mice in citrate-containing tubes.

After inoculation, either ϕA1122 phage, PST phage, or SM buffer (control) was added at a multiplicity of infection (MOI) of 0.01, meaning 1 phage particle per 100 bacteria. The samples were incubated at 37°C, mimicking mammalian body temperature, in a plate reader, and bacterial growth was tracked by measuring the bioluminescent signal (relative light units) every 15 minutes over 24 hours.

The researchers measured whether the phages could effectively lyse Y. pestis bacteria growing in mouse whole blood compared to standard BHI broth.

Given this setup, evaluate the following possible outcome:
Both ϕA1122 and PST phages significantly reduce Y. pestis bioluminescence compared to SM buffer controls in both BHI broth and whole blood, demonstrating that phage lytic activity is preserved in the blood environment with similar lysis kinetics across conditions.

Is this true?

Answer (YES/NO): NO